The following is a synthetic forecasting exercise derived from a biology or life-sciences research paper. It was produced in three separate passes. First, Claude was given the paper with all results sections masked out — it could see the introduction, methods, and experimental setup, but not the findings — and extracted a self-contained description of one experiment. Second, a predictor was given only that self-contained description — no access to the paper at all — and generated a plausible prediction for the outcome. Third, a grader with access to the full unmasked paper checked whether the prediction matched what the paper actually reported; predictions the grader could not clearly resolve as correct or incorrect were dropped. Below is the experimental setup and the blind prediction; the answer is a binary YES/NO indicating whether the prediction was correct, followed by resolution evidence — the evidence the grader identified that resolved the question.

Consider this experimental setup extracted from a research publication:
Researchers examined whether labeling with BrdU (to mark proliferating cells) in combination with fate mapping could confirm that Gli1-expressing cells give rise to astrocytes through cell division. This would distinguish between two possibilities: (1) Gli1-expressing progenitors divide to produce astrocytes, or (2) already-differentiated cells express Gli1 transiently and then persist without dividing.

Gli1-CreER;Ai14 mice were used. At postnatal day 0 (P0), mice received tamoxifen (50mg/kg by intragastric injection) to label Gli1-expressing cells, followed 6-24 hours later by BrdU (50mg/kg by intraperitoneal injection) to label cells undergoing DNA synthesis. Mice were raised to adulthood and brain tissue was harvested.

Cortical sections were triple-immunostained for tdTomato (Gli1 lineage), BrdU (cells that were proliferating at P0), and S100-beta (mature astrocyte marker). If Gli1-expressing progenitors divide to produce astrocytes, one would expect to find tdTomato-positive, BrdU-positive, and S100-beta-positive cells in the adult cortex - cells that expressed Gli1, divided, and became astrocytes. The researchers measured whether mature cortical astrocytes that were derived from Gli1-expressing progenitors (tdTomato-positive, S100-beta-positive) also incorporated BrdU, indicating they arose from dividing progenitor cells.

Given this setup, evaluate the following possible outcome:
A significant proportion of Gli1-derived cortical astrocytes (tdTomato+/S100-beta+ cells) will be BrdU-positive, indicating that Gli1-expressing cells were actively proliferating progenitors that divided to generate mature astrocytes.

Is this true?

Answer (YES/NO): YES